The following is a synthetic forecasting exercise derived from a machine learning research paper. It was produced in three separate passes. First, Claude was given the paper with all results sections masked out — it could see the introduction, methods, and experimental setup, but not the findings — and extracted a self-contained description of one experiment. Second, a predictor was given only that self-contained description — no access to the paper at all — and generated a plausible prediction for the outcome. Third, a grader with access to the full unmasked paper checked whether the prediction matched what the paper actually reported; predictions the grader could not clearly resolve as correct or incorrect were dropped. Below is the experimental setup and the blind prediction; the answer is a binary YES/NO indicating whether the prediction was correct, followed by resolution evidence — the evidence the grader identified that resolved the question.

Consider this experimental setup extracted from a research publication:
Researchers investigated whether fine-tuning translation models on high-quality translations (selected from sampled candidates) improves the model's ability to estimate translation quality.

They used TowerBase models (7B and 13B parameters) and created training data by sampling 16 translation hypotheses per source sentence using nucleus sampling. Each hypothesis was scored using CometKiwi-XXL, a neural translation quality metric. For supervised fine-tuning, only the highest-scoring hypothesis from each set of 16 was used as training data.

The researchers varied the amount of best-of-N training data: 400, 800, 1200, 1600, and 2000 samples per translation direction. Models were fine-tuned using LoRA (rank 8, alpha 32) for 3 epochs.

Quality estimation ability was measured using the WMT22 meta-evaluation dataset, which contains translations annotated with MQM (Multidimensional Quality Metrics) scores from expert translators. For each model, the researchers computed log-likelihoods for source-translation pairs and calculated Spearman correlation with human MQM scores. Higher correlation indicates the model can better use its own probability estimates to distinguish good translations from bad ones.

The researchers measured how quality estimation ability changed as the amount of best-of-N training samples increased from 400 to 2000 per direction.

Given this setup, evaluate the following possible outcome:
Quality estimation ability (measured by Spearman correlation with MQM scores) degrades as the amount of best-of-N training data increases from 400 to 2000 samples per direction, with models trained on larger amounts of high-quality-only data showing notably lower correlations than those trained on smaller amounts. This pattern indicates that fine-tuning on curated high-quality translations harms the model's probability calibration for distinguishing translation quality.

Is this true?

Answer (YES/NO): NO